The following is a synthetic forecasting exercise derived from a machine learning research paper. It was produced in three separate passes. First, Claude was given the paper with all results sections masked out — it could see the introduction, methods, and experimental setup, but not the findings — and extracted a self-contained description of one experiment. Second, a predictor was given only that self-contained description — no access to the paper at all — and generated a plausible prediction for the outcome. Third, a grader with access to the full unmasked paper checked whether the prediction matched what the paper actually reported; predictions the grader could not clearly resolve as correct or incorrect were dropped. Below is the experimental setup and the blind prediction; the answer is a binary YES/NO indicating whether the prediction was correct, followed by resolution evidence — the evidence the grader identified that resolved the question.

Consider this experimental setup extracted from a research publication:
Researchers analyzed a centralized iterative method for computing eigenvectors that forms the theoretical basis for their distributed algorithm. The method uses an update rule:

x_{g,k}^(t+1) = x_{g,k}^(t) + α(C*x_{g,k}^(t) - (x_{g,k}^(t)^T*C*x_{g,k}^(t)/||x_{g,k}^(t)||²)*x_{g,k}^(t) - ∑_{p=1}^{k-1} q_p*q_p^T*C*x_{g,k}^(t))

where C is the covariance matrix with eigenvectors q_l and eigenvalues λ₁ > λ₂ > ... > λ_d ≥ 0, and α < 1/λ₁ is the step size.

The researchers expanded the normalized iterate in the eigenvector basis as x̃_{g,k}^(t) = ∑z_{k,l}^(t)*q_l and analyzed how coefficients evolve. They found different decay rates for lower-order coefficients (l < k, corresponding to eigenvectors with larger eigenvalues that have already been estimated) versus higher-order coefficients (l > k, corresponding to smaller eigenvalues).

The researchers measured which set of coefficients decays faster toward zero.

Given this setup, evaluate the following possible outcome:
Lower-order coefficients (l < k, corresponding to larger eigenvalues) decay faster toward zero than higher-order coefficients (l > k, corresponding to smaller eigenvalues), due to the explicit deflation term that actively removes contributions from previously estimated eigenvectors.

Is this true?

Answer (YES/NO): YES